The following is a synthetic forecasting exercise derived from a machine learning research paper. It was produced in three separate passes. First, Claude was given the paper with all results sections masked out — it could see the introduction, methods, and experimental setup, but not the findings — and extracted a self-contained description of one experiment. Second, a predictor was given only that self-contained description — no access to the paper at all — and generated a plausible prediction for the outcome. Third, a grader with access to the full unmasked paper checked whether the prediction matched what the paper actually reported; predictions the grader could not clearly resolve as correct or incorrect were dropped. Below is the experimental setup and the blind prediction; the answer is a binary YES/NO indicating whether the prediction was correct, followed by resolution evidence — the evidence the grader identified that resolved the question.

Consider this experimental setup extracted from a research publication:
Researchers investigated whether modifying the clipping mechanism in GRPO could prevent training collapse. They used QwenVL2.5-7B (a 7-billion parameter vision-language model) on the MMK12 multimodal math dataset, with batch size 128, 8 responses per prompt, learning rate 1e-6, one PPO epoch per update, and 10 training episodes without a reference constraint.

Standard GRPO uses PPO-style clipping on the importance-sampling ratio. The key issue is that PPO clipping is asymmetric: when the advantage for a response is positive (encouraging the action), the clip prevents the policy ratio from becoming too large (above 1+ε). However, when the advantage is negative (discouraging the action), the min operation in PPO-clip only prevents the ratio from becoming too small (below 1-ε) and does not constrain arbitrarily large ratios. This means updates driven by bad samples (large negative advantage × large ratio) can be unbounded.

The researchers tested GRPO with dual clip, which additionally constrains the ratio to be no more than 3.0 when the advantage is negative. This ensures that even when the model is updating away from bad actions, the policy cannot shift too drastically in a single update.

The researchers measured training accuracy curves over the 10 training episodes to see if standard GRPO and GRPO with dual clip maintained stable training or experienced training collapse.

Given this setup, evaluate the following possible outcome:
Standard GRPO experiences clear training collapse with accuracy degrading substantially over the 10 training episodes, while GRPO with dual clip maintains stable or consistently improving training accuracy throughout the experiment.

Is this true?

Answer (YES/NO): YES